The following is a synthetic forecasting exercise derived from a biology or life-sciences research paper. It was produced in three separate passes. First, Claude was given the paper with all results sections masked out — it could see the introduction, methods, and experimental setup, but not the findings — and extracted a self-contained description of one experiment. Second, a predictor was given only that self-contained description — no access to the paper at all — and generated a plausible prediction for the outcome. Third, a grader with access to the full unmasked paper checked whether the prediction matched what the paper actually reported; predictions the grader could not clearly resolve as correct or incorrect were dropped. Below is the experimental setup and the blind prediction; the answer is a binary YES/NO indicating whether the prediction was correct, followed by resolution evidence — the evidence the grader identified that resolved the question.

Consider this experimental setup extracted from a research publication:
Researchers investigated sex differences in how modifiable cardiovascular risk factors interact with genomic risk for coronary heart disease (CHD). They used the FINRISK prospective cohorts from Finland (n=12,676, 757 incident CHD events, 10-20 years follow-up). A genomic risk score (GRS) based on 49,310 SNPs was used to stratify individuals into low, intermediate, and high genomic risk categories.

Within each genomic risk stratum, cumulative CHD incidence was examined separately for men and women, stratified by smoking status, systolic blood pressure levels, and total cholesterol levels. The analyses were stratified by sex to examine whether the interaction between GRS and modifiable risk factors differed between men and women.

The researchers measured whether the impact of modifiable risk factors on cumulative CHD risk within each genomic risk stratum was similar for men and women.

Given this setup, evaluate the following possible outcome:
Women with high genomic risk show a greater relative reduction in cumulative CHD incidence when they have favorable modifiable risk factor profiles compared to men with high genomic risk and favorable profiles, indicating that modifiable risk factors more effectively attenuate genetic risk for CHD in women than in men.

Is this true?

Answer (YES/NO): NO